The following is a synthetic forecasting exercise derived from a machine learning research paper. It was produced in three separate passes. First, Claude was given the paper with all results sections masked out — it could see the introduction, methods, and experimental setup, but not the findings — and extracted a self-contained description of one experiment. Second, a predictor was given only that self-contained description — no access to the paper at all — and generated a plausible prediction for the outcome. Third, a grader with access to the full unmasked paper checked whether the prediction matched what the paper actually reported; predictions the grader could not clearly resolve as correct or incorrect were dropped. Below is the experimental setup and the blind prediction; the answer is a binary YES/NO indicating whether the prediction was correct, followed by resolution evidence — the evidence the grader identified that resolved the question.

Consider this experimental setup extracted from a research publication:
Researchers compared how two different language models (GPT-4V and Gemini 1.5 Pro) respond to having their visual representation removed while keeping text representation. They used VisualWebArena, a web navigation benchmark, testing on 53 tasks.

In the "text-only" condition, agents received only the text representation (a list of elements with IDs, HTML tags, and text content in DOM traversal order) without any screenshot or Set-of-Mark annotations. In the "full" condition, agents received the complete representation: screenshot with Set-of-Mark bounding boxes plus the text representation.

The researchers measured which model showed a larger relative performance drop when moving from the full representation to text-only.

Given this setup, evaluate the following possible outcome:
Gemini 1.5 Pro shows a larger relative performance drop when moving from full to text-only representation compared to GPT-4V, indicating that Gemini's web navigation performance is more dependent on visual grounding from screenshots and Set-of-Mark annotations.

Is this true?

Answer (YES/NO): NO